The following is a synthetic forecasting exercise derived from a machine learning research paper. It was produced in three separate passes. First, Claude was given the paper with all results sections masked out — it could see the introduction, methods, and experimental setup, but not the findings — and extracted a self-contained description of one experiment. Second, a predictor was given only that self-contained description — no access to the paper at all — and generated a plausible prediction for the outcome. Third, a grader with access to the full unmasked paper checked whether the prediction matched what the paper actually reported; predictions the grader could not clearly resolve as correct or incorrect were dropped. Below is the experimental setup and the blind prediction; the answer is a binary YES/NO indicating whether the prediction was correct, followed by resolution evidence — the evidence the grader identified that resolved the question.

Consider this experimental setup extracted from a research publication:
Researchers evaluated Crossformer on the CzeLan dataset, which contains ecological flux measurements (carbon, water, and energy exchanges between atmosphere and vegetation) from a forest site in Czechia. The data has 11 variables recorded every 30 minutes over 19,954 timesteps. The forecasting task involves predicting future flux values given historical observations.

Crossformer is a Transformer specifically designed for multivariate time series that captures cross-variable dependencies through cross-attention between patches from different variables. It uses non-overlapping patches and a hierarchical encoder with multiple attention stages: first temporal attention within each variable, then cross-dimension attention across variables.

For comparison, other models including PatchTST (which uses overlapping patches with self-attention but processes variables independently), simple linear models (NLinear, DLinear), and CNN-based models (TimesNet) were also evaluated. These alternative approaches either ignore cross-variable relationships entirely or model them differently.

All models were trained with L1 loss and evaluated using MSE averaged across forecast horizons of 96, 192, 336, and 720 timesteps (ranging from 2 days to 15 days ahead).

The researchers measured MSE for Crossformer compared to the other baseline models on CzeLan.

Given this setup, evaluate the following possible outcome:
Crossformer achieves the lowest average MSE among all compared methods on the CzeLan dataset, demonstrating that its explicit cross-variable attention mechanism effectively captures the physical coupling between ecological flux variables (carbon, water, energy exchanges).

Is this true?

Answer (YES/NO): NO